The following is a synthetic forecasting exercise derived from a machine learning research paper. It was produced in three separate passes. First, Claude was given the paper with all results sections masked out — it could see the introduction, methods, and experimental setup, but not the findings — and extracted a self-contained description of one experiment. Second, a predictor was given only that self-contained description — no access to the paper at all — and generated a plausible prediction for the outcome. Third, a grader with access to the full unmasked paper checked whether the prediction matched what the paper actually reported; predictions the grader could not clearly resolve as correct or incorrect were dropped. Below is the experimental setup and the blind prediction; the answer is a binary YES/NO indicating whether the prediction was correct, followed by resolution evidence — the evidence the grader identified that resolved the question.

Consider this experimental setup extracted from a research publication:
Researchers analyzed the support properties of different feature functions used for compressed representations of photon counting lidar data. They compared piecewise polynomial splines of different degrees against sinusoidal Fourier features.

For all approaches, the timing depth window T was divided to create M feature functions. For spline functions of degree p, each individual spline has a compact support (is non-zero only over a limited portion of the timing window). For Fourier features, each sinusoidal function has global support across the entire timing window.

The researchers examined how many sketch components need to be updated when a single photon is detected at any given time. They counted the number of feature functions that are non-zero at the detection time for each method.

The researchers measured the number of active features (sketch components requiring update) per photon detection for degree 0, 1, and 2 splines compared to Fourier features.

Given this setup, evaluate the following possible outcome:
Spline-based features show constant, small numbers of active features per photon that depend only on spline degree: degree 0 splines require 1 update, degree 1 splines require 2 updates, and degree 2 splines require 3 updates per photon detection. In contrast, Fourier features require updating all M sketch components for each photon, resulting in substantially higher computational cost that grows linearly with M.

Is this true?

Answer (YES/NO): YES